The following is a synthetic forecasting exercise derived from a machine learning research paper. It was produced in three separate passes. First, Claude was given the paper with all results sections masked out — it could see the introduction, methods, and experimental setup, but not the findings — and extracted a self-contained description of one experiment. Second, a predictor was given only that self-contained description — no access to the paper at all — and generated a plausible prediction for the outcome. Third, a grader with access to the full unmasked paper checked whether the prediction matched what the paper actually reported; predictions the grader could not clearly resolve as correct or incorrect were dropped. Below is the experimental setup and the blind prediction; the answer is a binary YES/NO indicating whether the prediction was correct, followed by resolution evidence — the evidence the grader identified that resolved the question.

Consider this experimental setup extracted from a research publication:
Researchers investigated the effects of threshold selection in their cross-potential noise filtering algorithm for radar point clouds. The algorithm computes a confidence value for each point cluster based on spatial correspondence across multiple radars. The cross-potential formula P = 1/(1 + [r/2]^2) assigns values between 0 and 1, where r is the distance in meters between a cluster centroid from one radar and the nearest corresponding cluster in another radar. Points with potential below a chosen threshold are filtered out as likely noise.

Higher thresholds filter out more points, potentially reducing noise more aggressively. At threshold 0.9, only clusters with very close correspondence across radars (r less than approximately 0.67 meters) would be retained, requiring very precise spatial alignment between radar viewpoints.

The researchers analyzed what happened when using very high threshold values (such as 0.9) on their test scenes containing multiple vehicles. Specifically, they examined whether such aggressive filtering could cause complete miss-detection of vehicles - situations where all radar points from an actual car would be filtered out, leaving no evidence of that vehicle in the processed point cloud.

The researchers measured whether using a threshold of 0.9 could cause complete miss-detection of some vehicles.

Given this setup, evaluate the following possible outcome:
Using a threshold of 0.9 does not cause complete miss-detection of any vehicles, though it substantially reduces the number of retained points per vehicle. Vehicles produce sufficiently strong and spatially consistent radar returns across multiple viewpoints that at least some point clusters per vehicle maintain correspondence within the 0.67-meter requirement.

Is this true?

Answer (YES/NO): NO